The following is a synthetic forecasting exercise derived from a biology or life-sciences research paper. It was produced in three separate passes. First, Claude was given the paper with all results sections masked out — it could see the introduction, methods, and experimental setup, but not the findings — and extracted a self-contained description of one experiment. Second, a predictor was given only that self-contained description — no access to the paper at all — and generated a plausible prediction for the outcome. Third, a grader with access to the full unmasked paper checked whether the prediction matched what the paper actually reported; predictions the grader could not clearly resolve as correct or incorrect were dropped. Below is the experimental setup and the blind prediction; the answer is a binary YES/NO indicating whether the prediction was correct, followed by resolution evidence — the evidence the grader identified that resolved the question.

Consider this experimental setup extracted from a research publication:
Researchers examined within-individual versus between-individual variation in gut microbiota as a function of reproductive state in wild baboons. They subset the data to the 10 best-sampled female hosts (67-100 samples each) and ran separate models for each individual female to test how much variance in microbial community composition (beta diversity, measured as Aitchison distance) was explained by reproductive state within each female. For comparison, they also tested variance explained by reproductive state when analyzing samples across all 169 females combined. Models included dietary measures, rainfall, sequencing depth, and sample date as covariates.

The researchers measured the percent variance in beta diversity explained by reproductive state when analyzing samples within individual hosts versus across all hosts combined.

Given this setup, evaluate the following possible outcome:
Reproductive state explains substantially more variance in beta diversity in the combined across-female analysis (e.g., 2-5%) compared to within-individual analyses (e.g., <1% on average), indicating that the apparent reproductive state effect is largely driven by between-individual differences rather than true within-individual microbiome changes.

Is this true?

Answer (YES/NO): NO